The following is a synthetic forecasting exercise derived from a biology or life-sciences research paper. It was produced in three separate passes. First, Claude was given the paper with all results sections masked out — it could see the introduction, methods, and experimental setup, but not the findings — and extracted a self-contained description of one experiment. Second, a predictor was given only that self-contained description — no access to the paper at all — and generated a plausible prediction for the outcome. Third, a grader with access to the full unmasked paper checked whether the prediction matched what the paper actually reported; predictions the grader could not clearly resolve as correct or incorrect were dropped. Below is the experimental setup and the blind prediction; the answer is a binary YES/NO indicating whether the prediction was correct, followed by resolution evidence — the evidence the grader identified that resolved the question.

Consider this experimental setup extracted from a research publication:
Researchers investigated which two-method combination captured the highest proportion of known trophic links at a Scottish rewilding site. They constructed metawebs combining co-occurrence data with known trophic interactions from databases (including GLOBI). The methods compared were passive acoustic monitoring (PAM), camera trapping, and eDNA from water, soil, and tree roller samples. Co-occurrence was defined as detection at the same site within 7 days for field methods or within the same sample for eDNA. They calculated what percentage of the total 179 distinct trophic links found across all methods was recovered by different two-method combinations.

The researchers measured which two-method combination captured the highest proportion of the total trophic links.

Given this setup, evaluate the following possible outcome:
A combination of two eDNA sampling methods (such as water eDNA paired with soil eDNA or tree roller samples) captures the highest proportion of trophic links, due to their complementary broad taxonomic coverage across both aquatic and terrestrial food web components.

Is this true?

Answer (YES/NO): NO